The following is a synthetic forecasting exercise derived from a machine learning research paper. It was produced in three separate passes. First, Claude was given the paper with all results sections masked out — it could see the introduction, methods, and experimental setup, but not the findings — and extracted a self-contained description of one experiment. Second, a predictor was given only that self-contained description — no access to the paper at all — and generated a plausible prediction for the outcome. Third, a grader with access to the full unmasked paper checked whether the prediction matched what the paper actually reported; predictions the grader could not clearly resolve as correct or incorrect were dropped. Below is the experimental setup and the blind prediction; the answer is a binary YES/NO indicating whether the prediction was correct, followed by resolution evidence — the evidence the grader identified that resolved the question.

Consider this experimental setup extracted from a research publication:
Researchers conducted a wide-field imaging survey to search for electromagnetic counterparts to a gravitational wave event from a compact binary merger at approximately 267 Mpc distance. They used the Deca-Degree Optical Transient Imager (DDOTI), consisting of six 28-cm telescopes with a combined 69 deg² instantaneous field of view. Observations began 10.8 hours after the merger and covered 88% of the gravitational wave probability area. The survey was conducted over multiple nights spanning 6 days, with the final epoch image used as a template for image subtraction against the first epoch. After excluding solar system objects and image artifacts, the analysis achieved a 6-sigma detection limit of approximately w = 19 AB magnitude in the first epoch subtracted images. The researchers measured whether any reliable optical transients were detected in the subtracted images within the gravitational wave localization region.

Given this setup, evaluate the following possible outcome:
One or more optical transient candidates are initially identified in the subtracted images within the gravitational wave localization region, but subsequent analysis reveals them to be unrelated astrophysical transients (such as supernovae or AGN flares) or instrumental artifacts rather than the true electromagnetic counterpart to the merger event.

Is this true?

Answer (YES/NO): NO